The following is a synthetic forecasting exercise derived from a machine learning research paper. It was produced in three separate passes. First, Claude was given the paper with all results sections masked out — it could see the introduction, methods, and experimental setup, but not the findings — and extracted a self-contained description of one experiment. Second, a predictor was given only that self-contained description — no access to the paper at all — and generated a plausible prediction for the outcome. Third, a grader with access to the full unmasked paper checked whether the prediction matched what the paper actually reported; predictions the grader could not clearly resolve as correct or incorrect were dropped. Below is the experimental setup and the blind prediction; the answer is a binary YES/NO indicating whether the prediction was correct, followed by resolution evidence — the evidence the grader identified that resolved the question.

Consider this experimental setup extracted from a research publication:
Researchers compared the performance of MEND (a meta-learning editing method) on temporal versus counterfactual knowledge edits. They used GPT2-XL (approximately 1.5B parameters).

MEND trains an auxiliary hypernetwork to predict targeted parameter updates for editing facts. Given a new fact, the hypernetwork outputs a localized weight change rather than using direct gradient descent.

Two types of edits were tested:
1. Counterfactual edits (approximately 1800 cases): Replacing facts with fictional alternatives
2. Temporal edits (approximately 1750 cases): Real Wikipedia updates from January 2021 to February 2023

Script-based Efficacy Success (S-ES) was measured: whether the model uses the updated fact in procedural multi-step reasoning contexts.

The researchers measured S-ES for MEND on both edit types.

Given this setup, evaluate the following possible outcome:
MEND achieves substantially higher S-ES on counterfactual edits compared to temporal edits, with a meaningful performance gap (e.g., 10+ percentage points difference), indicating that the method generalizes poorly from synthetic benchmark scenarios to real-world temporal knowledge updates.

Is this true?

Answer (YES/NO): NO